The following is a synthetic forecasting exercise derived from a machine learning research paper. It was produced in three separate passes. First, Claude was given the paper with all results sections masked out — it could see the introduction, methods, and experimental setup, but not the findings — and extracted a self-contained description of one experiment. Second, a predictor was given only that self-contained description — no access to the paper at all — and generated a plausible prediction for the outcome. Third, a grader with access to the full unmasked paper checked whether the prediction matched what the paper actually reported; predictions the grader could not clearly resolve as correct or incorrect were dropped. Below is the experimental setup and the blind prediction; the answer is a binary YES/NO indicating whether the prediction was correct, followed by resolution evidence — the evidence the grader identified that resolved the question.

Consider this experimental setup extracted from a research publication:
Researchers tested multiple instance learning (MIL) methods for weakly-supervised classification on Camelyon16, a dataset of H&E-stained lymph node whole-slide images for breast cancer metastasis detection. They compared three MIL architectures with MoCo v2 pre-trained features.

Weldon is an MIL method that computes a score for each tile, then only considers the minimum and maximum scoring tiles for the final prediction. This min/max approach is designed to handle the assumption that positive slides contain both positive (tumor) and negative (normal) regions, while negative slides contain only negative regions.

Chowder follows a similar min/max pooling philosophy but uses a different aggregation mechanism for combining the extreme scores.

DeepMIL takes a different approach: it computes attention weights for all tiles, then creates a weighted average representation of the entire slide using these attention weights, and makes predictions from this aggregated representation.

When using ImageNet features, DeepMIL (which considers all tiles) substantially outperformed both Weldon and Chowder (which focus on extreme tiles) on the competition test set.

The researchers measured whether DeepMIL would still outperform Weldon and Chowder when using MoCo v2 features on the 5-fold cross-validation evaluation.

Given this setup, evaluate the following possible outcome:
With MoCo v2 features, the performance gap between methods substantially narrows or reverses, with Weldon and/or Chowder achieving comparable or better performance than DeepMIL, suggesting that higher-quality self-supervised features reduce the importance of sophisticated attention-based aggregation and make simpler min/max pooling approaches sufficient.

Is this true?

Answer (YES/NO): YES